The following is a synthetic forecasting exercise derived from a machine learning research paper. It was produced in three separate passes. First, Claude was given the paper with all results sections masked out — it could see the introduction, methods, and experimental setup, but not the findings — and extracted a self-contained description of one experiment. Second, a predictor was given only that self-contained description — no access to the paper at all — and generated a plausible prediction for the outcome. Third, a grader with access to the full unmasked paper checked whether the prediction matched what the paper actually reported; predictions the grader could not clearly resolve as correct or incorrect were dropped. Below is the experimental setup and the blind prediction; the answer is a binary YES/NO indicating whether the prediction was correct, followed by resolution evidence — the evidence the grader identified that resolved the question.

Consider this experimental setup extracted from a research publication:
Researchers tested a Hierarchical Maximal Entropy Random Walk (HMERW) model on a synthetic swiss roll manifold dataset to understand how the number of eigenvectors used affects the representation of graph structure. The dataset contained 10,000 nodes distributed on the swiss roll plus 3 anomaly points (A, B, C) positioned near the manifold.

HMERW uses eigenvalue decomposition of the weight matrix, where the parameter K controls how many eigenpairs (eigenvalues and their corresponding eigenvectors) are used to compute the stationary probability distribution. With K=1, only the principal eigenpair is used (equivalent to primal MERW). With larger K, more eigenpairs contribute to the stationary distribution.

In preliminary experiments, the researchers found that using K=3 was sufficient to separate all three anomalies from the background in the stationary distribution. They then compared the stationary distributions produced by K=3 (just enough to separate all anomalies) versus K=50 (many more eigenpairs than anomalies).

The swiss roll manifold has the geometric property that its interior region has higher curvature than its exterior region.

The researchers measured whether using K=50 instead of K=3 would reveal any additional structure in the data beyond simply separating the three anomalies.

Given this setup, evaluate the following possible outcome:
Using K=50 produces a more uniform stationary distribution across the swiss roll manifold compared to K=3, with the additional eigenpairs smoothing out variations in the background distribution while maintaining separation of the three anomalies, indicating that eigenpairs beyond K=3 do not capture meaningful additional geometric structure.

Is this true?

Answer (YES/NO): NO